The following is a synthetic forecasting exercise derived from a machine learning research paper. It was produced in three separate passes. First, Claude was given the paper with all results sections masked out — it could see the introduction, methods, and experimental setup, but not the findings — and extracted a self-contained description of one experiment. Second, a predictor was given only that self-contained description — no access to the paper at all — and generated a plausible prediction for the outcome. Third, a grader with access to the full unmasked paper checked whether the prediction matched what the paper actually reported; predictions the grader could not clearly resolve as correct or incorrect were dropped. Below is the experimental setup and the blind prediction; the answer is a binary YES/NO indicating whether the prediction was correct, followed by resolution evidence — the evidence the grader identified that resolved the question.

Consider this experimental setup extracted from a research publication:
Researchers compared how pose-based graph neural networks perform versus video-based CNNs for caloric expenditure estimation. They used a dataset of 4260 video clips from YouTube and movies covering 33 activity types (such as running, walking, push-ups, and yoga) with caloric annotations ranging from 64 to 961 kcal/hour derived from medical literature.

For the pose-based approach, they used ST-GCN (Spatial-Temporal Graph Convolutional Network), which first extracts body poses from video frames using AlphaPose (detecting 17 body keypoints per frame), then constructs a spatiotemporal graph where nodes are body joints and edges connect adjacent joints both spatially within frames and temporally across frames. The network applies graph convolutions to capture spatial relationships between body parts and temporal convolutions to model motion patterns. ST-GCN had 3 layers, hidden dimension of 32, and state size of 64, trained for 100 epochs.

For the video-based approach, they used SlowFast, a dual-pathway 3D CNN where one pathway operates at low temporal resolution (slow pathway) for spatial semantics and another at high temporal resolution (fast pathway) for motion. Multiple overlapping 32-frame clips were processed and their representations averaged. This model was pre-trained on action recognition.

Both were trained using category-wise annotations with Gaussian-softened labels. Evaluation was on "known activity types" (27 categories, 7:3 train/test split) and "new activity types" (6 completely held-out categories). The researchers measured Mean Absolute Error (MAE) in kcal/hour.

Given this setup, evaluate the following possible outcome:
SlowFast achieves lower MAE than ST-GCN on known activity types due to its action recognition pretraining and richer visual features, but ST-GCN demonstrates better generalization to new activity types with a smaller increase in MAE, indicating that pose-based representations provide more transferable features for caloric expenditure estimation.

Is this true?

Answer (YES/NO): NO